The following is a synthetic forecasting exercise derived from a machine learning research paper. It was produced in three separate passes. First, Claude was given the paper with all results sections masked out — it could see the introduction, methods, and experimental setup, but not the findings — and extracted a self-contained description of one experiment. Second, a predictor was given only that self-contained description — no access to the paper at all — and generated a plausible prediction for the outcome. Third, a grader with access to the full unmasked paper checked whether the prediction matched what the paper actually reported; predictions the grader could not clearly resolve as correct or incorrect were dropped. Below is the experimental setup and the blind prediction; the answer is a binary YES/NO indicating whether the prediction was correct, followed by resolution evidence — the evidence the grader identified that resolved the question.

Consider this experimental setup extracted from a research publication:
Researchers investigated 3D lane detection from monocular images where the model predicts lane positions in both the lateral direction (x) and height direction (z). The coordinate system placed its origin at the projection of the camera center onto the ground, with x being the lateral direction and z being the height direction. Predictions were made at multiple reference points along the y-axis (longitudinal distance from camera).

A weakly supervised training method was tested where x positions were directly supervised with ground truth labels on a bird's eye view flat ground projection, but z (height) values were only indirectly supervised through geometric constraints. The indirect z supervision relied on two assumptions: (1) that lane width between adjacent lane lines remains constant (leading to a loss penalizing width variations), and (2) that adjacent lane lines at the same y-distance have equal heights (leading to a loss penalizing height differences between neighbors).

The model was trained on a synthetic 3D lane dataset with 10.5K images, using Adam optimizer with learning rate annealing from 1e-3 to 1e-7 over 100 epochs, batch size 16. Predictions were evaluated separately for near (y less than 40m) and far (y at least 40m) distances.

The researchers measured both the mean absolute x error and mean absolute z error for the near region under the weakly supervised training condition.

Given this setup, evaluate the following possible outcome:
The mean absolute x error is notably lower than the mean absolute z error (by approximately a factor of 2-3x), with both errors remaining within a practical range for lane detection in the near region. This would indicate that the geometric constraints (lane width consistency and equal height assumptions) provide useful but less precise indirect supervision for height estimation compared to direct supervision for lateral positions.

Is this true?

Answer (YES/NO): NO